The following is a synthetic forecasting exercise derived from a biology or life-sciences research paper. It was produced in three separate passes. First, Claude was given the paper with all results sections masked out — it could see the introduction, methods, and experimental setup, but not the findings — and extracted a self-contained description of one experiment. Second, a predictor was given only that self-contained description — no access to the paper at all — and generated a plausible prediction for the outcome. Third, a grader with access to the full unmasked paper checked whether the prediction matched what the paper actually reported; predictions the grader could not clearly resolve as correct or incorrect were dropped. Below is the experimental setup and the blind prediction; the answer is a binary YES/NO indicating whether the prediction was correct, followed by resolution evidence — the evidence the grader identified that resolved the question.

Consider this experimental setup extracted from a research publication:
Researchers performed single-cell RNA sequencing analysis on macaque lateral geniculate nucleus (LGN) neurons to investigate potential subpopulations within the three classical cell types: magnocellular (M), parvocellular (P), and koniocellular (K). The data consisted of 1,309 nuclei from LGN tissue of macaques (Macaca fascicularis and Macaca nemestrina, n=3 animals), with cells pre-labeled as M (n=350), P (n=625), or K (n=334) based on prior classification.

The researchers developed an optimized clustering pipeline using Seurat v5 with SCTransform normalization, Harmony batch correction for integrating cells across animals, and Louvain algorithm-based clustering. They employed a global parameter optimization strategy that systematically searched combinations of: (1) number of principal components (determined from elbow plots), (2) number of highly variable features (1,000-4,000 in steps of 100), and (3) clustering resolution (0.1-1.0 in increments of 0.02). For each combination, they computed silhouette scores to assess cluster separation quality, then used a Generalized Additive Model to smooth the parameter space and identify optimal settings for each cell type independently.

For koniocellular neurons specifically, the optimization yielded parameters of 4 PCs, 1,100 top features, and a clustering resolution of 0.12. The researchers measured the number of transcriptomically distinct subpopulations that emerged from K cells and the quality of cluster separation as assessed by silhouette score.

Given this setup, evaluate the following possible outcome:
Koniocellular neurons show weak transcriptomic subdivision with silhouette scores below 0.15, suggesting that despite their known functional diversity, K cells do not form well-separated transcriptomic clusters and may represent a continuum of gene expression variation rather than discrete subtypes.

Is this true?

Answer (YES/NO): NO